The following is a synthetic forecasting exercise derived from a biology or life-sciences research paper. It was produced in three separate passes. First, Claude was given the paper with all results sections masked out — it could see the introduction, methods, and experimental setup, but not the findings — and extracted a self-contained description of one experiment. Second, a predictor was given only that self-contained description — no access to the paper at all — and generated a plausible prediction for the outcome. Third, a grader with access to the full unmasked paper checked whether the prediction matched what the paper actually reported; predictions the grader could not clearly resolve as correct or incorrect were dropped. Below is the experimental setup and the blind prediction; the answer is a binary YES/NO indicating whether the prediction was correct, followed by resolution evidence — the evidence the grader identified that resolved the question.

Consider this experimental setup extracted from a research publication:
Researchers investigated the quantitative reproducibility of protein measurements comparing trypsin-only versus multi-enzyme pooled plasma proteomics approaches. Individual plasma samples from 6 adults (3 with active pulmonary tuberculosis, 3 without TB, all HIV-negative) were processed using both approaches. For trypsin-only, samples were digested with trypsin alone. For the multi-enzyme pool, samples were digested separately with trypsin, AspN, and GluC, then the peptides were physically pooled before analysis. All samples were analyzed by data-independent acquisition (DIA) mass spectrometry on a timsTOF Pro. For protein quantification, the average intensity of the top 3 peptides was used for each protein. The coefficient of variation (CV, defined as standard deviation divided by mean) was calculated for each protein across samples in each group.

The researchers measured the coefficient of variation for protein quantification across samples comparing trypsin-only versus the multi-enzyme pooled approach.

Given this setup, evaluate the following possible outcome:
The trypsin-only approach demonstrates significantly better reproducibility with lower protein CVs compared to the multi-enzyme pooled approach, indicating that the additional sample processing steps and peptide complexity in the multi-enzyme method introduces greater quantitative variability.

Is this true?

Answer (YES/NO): NO